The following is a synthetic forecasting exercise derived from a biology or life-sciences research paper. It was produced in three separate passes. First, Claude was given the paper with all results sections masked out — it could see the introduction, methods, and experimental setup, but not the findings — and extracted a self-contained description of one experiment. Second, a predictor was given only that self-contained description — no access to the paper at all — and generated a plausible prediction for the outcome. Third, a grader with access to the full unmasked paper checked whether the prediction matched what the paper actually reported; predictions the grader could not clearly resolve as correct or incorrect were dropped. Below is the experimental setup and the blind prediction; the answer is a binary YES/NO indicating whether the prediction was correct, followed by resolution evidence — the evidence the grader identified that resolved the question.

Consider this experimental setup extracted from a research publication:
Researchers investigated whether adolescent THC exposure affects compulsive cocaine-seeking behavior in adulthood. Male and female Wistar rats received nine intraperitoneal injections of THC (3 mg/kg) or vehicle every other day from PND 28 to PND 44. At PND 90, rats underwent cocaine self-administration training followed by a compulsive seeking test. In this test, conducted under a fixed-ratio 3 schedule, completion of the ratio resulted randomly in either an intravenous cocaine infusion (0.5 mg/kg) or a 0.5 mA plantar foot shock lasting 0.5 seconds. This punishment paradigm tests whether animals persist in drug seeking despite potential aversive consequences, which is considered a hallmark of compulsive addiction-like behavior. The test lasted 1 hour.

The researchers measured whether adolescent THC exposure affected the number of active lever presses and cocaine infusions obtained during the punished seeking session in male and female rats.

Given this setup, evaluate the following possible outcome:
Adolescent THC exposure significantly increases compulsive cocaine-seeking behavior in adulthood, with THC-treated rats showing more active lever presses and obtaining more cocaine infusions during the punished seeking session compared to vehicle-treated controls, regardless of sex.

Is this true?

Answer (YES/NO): NO